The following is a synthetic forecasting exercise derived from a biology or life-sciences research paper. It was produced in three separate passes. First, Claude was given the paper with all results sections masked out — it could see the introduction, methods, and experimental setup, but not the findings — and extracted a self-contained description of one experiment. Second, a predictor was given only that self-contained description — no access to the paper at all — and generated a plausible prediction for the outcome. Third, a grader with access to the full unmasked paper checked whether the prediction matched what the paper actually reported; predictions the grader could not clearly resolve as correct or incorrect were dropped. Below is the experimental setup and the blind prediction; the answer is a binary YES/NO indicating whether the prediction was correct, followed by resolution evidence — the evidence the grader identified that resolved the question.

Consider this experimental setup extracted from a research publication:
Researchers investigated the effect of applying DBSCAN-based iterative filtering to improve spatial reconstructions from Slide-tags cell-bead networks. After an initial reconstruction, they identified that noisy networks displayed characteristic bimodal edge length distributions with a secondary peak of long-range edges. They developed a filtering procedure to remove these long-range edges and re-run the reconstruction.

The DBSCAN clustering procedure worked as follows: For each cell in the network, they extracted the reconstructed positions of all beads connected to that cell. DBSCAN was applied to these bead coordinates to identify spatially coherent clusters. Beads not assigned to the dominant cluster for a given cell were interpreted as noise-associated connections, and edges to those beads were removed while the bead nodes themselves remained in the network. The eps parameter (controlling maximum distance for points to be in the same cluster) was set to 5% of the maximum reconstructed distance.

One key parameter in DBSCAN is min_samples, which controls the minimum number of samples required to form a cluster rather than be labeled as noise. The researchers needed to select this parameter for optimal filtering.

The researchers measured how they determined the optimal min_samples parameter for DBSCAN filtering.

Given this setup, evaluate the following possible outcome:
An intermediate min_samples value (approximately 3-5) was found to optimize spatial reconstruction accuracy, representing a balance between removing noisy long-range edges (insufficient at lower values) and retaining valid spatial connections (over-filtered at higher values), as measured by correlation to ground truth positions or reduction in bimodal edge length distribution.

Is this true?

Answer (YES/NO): NO